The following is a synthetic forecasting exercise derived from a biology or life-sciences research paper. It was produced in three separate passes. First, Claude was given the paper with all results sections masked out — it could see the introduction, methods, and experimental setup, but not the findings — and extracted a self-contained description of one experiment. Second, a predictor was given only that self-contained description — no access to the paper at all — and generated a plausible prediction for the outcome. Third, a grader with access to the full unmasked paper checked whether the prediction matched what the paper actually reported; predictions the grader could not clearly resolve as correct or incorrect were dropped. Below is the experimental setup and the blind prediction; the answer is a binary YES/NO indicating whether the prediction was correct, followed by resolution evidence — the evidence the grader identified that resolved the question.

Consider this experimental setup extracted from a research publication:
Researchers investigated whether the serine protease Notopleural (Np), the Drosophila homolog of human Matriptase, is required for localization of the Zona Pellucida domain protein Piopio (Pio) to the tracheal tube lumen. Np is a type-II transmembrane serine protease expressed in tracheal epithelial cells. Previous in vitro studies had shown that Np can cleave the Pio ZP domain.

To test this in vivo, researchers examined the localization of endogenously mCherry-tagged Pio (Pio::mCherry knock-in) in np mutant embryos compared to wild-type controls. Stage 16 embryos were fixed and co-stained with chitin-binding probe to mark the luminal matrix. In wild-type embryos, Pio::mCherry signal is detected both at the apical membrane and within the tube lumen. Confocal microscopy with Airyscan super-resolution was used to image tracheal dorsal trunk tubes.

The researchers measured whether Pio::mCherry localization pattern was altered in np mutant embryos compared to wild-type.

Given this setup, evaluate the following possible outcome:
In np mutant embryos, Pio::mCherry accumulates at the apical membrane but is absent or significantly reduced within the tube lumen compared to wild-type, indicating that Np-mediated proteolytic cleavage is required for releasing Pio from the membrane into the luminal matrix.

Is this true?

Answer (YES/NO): YES